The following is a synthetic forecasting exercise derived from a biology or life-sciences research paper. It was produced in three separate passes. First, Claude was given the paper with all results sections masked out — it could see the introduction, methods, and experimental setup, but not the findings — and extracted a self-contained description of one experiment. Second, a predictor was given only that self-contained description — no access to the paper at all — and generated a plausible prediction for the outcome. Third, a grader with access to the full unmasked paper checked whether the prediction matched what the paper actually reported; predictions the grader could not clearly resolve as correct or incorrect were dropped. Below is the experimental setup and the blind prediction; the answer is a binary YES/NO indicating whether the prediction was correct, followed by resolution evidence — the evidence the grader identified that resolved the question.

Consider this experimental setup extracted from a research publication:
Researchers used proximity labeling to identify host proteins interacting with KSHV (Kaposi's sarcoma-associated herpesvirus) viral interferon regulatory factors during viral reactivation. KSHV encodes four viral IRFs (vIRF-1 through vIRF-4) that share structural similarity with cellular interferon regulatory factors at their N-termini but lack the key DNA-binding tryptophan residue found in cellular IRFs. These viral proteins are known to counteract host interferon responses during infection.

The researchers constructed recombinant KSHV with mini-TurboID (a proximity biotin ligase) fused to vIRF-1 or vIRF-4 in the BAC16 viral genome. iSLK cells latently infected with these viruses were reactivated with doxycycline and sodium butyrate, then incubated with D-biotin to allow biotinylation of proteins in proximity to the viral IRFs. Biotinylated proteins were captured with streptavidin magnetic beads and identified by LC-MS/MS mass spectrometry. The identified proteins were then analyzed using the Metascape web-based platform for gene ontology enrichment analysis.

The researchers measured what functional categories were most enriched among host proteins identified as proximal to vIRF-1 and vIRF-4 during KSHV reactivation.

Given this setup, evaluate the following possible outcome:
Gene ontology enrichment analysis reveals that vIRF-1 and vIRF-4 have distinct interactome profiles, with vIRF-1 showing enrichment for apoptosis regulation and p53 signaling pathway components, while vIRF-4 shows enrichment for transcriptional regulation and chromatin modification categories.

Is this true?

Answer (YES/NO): NO